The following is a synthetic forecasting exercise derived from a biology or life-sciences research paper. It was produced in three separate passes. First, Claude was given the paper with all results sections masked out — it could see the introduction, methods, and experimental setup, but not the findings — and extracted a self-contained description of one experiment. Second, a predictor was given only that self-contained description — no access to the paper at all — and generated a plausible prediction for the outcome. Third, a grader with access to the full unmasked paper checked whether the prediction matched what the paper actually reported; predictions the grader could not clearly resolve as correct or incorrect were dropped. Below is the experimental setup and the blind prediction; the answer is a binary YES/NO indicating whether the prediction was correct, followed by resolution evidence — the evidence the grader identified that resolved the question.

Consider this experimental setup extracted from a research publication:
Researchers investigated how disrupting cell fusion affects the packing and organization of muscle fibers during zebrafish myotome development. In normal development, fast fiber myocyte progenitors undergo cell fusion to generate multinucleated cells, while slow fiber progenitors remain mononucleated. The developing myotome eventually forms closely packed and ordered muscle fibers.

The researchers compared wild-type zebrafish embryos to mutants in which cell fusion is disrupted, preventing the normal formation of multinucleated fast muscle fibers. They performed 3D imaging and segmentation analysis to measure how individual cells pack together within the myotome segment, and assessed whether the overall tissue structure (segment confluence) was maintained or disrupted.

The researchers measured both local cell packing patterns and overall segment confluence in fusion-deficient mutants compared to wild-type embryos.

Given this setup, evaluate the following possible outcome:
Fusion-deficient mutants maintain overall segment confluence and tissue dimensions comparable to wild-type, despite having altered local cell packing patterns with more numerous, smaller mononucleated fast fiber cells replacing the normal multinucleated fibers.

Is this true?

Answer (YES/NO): YES